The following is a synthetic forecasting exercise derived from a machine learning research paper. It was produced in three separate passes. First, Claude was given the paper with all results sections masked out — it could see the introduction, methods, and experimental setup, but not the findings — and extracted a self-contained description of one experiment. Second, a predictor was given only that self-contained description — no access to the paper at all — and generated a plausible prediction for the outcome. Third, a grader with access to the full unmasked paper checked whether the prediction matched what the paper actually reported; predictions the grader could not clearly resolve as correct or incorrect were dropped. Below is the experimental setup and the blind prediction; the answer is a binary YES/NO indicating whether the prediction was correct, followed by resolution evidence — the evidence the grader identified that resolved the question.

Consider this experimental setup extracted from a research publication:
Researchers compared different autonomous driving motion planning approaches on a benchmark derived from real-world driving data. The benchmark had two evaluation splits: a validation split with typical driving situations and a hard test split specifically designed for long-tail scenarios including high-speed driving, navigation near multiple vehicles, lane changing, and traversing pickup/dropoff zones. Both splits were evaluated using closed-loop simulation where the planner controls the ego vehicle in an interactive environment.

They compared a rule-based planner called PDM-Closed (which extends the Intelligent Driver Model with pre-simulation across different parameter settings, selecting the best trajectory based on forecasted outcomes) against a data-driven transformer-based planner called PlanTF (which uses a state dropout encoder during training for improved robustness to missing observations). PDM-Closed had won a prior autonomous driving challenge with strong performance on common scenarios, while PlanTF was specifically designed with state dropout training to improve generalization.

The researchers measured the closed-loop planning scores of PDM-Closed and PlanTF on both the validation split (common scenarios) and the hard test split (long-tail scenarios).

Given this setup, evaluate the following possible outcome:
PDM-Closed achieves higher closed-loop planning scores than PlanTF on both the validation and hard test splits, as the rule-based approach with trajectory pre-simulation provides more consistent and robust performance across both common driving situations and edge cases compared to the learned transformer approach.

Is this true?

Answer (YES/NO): NO